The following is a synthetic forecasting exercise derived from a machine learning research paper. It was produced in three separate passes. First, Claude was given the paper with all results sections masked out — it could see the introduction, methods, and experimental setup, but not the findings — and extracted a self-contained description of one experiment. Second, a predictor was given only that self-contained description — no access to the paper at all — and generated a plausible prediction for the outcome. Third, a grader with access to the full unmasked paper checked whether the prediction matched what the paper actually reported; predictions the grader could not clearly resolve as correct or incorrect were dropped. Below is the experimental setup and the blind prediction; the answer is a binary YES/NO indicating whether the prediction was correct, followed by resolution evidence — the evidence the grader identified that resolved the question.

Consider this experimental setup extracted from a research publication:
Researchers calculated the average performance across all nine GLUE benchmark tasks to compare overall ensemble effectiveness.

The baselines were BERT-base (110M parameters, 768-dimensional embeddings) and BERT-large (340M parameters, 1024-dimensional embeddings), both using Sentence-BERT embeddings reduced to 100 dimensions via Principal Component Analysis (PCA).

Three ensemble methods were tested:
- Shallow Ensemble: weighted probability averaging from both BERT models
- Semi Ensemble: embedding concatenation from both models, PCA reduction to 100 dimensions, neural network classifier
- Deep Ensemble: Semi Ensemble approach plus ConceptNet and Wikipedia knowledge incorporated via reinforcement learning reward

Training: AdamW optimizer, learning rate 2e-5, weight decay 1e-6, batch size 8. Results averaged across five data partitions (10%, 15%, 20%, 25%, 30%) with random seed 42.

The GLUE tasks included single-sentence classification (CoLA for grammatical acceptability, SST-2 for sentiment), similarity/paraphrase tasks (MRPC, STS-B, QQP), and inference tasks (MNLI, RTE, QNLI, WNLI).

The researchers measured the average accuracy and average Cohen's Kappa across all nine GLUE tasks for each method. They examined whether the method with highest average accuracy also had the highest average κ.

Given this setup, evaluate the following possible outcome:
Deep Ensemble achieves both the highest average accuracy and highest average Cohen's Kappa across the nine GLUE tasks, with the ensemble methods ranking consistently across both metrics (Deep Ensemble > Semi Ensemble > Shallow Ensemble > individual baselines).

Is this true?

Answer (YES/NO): NO